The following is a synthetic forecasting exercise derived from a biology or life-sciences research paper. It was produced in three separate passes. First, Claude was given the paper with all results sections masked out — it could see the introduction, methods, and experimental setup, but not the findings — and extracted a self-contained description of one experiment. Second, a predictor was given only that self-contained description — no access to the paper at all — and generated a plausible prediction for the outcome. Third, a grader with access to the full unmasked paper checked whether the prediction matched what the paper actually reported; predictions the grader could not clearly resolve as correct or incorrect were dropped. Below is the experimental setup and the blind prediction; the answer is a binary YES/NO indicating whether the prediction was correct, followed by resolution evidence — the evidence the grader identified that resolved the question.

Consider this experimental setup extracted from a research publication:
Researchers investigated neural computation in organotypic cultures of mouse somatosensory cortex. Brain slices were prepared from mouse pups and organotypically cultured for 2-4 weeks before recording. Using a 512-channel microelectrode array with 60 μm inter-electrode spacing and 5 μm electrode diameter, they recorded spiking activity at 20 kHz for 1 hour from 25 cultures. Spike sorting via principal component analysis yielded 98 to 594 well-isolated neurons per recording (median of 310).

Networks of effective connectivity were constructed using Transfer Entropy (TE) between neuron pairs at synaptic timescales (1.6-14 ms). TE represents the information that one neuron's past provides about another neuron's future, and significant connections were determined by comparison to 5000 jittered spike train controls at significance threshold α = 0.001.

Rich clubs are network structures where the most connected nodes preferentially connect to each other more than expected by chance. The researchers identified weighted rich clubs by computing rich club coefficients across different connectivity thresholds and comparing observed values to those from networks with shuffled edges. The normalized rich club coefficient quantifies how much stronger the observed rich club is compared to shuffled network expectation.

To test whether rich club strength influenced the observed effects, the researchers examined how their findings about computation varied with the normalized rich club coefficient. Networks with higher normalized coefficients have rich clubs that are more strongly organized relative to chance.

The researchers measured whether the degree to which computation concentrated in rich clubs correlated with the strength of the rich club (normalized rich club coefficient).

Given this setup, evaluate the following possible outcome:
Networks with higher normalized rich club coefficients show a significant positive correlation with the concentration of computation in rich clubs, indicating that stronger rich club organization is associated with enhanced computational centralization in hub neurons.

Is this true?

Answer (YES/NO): YES